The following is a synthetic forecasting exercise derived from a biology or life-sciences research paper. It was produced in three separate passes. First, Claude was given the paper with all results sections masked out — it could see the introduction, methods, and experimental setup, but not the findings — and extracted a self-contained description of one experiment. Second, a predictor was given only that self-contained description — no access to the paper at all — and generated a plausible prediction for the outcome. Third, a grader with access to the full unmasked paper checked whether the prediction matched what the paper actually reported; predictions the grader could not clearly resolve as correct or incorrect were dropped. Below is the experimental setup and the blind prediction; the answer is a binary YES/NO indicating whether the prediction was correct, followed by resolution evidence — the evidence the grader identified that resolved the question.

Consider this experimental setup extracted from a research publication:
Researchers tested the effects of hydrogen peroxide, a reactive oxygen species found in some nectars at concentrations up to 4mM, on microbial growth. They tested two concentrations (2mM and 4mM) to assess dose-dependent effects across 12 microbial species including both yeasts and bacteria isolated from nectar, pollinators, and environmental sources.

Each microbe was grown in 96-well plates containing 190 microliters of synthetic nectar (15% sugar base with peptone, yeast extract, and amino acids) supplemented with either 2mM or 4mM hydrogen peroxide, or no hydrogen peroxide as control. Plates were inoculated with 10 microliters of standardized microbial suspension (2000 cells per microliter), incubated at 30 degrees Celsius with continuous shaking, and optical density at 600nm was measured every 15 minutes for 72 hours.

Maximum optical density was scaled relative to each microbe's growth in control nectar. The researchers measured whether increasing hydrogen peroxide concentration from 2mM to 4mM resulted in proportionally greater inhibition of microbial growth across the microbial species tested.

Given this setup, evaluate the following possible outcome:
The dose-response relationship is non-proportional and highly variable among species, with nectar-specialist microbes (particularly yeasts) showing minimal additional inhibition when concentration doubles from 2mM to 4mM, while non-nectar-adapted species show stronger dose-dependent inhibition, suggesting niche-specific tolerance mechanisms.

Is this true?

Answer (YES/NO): NO